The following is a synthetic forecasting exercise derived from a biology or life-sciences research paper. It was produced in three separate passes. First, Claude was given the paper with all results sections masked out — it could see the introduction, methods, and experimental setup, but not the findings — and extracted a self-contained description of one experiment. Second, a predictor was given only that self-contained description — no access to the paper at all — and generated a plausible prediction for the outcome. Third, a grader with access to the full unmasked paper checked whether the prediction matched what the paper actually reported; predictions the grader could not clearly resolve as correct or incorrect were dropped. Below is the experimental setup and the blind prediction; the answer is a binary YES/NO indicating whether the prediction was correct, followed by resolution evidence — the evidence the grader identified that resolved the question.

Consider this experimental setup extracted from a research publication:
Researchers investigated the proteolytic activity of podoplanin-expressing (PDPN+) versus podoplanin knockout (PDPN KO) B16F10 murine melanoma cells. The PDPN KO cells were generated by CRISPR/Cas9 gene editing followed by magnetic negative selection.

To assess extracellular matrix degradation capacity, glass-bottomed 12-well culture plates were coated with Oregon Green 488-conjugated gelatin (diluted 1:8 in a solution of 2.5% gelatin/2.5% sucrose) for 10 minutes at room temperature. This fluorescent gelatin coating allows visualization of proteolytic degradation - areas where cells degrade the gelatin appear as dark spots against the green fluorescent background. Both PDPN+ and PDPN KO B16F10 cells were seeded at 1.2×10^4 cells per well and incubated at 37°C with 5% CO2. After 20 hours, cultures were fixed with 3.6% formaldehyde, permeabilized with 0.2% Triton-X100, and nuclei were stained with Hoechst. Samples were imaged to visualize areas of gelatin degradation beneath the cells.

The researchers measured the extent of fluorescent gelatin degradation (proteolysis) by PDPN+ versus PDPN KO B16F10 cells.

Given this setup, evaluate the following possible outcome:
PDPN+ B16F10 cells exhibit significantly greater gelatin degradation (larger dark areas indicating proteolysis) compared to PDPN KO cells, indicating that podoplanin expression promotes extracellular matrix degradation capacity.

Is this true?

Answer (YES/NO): NO